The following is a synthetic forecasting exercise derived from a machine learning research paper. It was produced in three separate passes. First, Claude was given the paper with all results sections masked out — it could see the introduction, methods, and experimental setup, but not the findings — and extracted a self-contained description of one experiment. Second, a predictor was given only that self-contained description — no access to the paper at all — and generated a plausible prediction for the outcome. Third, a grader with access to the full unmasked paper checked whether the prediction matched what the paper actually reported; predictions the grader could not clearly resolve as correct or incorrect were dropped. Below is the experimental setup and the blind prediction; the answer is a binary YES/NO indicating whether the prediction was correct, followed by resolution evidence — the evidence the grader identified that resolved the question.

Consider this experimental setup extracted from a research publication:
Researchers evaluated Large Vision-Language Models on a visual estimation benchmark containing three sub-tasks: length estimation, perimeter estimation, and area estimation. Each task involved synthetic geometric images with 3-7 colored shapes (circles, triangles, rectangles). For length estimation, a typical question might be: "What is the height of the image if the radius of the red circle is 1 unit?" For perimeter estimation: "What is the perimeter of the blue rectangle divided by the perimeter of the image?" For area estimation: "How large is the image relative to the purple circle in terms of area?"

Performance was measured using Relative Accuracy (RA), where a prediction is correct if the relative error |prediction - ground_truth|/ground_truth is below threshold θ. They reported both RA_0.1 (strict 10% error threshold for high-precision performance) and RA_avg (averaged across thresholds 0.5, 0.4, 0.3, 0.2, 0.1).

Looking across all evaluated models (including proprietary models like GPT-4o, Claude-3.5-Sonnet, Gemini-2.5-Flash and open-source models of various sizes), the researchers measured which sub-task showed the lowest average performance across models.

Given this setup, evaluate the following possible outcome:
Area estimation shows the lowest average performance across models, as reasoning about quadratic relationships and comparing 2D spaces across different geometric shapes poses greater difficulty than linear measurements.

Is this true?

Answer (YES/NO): YES